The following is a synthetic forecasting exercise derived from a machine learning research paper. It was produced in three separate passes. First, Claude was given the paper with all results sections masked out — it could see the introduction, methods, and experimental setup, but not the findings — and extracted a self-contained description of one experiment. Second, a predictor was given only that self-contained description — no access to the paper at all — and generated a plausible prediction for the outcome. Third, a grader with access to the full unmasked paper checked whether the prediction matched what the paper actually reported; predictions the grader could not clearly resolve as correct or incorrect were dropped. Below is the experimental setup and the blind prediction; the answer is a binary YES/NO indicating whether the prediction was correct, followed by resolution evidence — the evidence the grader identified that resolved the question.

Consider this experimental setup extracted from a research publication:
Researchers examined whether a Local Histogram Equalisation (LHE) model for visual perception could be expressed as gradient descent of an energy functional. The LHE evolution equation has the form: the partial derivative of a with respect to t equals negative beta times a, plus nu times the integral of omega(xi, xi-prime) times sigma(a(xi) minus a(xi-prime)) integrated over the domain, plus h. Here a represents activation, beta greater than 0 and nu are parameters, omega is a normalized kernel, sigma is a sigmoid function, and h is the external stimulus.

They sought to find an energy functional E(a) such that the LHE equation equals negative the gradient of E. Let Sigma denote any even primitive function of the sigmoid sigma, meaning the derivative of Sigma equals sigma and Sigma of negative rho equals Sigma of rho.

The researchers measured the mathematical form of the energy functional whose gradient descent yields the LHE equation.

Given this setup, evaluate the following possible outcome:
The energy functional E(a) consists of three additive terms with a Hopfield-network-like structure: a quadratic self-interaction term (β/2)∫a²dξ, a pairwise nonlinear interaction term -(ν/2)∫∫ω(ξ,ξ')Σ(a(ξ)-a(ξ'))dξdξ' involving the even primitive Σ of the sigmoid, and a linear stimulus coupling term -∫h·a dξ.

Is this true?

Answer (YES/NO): NO